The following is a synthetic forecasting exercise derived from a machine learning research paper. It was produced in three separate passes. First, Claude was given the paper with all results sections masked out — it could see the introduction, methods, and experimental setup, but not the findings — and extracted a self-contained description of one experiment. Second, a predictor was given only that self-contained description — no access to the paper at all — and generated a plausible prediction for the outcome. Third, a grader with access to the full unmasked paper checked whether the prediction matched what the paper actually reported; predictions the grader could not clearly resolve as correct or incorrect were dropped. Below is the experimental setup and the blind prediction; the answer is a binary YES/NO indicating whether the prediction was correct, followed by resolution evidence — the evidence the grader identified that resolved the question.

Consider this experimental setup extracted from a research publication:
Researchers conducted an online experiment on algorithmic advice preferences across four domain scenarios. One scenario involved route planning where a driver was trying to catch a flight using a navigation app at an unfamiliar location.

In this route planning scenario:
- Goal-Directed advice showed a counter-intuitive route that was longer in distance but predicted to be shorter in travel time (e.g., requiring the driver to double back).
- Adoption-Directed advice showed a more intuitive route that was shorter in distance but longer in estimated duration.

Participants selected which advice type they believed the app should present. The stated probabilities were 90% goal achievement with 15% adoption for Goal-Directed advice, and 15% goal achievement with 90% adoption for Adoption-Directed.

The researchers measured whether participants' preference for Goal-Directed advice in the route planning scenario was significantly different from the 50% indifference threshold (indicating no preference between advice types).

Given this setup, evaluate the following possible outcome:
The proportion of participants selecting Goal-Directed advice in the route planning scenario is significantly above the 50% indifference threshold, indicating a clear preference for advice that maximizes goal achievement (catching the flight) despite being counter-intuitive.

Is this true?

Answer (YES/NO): YES